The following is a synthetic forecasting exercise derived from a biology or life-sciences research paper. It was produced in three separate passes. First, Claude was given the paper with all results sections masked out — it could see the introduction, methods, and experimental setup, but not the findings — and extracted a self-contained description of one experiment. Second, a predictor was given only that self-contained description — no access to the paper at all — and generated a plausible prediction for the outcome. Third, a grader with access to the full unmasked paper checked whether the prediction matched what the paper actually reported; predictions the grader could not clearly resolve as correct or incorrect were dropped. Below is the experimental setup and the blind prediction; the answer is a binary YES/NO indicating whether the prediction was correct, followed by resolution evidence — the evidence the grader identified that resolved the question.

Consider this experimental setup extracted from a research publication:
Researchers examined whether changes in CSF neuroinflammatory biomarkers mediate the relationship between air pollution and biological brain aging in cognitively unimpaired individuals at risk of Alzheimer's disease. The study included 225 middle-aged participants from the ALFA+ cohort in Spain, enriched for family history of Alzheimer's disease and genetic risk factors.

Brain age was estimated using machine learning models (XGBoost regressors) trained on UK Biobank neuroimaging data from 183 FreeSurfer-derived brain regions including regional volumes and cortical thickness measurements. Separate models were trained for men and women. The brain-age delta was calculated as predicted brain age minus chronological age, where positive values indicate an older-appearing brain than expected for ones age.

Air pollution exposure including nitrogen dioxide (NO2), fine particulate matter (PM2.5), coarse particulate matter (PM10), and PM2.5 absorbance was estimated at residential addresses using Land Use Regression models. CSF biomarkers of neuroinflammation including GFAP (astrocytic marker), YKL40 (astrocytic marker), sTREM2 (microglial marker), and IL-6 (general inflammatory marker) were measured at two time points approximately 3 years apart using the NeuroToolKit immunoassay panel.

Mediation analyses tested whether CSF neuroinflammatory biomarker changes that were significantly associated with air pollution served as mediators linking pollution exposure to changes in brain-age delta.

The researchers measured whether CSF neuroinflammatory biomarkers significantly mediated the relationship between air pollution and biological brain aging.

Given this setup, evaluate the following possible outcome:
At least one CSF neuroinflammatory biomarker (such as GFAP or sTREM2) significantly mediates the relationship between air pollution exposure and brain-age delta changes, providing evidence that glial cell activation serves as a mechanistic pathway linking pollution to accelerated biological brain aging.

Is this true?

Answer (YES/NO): NO